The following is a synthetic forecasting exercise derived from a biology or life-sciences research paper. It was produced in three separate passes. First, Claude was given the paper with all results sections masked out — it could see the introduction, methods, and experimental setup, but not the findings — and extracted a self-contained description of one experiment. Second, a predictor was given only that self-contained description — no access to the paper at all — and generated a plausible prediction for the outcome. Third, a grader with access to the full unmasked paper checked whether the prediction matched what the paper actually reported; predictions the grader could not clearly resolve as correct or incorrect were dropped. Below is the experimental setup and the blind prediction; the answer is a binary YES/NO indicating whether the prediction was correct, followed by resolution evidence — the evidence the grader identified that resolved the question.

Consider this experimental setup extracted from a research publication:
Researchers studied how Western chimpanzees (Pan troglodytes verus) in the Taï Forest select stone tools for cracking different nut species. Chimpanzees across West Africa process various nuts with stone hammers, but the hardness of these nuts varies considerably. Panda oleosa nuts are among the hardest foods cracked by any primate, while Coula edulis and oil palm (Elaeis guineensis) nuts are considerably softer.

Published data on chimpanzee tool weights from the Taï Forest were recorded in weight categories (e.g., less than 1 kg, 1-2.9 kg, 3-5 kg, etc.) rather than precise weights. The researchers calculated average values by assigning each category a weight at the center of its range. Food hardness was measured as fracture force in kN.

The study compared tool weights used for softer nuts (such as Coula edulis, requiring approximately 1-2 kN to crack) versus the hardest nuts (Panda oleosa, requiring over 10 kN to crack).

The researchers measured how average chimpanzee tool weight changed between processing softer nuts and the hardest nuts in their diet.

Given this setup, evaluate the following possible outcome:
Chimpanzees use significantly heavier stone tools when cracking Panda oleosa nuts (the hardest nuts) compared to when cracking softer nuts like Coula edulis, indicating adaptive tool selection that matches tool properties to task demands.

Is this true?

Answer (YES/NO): YES